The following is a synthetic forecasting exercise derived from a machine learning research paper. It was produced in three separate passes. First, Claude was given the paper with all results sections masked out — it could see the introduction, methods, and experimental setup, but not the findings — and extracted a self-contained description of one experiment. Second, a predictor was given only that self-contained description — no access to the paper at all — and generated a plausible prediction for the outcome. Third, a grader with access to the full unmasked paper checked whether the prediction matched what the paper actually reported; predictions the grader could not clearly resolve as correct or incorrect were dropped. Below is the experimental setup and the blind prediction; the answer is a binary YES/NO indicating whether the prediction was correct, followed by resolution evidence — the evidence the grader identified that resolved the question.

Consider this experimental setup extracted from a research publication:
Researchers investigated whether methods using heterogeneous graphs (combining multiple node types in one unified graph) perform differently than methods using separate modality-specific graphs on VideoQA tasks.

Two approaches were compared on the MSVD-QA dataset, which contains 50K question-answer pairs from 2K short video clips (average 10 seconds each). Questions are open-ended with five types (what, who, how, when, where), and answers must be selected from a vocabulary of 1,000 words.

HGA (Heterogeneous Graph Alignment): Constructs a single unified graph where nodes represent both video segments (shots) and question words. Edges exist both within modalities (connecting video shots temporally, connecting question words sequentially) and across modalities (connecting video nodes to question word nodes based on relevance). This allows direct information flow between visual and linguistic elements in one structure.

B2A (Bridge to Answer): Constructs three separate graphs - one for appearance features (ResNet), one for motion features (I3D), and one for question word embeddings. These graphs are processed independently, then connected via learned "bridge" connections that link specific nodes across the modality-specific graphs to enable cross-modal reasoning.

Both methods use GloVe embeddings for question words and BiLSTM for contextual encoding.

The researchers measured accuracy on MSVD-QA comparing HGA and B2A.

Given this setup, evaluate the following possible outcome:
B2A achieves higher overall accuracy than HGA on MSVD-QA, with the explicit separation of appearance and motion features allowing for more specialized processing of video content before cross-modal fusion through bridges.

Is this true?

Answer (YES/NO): YES